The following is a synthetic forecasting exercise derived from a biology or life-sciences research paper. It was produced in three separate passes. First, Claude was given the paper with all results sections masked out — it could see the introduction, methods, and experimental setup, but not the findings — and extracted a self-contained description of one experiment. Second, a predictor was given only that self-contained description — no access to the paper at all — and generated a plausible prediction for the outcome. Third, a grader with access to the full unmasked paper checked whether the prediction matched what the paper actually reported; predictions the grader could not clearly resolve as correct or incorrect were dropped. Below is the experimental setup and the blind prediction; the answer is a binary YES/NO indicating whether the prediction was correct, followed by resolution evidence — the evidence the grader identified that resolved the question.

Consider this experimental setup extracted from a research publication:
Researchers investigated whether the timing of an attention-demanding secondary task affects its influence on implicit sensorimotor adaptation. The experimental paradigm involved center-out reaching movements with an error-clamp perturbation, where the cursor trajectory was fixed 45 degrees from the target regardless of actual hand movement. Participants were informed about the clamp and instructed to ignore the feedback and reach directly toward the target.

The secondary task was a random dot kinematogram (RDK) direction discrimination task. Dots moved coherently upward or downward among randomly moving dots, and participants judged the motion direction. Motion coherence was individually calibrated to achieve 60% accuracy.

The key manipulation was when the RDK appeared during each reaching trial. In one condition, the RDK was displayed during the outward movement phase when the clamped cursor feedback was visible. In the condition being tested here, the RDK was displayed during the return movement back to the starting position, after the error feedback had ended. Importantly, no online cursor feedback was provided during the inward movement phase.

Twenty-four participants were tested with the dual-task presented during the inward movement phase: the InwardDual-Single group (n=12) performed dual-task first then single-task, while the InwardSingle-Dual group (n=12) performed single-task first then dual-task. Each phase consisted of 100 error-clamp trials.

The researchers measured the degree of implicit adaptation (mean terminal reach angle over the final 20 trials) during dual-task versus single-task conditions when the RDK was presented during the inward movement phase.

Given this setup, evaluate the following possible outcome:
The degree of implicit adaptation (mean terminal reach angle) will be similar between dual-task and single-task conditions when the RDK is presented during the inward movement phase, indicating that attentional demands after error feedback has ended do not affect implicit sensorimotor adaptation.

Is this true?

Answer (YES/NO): YES